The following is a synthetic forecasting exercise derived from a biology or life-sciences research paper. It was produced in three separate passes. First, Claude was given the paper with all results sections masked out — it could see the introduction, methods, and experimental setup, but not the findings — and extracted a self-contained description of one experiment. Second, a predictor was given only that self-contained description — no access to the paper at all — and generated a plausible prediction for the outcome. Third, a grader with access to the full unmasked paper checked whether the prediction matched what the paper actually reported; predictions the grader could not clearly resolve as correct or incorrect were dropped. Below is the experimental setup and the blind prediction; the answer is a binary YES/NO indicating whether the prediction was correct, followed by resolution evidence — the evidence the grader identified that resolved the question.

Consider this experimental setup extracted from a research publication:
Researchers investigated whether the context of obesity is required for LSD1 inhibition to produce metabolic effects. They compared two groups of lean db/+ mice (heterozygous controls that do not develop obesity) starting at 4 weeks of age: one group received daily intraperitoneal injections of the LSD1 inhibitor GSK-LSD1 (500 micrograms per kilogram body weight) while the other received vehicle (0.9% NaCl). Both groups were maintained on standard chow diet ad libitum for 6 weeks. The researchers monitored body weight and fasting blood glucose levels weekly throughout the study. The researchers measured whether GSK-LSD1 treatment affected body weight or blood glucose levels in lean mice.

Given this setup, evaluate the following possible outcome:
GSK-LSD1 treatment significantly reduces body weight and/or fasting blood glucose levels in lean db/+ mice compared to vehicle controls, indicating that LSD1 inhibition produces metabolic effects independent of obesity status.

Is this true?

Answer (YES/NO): NO